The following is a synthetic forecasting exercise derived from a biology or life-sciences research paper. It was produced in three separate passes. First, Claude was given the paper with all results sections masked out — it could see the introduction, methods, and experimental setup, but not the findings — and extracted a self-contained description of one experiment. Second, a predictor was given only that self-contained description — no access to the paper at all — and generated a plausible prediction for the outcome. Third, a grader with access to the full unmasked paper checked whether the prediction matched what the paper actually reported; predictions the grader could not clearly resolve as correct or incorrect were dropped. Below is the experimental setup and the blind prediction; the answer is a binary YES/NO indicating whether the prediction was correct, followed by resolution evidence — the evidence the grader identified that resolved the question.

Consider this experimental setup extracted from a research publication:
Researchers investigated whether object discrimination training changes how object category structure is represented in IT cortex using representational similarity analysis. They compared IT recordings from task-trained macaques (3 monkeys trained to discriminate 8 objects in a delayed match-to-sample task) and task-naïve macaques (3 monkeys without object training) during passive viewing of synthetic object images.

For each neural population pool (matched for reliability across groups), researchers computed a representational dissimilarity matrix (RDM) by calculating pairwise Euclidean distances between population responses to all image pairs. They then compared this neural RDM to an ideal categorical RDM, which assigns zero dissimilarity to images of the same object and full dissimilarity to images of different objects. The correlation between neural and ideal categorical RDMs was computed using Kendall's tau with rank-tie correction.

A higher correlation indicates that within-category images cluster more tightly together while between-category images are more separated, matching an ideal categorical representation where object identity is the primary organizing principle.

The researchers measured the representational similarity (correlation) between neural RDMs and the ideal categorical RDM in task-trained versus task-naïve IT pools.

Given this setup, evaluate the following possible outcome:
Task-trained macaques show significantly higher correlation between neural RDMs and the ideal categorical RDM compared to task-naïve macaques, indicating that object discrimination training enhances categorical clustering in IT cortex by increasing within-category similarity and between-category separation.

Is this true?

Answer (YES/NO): YES